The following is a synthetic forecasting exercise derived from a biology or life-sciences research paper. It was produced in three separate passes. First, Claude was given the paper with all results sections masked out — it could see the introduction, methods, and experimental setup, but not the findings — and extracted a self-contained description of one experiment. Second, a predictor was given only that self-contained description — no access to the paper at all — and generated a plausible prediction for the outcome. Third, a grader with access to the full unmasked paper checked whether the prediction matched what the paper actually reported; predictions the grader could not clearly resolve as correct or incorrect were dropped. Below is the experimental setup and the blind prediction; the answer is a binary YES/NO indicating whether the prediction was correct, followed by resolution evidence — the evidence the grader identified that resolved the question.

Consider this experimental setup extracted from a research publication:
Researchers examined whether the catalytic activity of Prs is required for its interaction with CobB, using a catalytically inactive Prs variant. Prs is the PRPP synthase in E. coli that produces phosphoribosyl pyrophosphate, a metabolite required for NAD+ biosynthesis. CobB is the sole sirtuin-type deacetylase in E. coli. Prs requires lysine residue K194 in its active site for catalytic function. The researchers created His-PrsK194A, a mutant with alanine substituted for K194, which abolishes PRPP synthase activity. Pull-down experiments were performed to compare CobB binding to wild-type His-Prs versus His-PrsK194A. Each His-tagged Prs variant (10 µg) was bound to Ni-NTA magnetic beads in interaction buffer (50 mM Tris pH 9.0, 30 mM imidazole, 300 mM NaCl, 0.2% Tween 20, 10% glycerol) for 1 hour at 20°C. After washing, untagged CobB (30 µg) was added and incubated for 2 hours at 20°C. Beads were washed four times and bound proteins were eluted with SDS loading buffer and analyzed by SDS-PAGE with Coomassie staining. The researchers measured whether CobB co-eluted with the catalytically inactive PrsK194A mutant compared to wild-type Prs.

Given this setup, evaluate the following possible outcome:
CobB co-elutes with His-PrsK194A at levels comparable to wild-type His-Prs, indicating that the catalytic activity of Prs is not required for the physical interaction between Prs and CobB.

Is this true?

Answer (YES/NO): YES